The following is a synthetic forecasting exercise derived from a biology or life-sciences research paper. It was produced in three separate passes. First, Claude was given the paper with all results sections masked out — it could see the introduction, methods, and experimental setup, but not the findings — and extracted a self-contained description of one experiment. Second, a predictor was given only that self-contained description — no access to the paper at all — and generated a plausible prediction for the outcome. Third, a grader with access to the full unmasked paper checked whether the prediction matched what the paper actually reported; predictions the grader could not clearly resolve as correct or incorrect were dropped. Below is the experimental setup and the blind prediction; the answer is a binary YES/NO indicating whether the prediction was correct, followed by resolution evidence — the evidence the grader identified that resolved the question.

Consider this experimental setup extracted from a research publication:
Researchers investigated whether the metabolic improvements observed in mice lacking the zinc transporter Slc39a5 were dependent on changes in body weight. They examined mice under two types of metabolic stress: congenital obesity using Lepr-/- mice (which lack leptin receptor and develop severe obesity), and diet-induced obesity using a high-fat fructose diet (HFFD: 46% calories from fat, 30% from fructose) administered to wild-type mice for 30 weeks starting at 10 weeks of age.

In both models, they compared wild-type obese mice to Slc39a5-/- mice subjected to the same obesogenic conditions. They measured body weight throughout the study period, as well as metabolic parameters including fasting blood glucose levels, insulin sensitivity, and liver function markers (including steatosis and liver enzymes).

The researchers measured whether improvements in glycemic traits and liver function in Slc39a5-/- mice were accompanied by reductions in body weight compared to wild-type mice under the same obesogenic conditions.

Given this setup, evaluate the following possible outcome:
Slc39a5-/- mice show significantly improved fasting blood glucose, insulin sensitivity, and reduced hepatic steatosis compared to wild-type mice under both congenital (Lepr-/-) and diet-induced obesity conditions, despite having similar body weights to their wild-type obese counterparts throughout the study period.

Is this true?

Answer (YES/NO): YES